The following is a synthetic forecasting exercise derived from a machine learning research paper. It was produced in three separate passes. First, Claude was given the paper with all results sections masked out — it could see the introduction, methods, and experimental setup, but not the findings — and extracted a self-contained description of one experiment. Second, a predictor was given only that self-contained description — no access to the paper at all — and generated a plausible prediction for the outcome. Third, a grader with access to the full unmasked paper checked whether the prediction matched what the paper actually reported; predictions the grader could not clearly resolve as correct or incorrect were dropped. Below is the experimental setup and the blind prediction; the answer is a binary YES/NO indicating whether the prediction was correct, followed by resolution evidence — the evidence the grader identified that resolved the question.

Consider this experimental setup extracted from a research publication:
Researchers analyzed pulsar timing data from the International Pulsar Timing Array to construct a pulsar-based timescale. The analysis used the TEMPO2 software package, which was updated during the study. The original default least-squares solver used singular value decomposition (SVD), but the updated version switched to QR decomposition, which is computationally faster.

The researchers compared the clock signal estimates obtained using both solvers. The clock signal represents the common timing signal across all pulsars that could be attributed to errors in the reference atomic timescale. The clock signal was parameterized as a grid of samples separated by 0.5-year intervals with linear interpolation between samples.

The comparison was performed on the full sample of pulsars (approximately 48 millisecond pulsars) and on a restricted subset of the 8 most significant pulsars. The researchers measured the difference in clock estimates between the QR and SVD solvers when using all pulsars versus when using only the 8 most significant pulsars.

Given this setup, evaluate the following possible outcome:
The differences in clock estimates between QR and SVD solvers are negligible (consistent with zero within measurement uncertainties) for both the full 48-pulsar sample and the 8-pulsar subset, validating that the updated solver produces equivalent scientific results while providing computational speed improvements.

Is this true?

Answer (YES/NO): NO